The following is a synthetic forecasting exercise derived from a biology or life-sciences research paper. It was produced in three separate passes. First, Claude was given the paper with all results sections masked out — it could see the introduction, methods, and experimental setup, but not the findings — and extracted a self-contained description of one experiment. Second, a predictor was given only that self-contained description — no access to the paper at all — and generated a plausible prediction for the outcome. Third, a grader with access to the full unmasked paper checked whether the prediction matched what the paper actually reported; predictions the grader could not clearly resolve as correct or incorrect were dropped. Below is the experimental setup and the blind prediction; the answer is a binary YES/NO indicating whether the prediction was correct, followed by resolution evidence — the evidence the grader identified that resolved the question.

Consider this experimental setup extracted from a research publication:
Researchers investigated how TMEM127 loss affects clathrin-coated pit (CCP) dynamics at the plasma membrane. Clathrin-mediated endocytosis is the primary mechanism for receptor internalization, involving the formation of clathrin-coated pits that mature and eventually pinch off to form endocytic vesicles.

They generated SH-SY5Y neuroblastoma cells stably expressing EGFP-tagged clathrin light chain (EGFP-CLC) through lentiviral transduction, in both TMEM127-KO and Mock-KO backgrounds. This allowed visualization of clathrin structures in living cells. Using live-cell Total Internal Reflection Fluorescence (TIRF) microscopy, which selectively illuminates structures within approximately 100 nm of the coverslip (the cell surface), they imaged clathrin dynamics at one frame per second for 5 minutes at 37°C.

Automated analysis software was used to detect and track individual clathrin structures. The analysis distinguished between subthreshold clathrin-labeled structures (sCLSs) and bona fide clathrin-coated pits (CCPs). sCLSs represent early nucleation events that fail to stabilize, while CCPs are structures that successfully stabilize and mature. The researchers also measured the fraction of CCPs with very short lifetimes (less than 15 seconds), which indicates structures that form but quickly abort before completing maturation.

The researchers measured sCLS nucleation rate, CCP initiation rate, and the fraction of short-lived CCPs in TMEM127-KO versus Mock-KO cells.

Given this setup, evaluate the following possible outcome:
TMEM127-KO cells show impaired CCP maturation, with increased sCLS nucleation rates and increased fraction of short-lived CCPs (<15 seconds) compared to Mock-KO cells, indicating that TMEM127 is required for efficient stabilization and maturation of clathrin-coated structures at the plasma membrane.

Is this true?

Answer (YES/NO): NO